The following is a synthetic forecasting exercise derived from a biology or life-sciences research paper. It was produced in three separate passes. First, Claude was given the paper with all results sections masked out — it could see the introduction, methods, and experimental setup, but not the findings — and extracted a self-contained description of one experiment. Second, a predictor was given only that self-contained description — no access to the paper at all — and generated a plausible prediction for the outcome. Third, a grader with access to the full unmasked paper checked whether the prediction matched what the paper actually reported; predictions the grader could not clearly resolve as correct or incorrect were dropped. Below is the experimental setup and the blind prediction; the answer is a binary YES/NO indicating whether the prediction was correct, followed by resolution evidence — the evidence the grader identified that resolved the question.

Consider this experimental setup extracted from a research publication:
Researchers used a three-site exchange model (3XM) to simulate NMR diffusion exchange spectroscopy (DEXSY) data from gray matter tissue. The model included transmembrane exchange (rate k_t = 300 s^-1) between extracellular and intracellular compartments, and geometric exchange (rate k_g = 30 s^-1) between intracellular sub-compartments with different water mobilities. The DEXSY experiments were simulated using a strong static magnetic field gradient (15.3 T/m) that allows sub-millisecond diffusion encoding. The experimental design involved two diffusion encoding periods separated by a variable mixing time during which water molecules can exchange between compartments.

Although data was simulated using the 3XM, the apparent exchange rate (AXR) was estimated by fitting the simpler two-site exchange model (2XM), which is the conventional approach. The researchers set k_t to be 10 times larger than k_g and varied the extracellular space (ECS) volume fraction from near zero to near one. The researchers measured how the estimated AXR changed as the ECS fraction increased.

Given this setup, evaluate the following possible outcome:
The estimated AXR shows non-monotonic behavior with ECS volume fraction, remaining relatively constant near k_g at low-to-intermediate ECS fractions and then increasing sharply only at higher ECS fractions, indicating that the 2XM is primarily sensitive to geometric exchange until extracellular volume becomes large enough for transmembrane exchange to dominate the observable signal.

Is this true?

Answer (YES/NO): NO